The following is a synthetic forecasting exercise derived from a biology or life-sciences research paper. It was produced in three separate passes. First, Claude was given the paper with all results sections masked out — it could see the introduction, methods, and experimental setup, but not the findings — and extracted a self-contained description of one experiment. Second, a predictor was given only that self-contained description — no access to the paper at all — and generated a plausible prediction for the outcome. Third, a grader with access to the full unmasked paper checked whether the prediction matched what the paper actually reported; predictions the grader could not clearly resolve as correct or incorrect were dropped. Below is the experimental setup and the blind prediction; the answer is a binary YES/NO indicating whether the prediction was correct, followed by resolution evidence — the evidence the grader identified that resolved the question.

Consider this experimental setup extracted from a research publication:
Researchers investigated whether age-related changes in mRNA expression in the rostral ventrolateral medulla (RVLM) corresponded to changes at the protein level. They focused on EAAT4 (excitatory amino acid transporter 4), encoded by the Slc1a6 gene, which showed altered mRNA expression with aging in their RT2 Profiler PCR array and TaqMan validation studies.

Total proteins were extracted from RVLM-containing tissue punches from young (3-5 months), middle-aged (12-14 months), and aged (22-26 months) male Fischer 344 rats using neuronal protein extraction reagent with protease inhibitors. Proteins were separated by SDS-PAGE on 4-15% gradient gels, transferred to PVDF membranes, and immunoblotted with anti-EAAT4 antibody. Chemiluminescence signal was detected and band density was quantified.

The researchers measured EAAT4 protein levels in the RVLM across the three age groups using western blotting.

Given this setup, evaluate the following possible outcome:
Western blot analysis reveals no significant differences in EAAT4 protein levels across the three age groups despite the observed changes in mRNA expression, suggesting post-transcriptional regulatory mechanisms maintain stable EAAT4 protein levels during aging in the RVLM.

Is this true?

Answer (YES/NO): NO